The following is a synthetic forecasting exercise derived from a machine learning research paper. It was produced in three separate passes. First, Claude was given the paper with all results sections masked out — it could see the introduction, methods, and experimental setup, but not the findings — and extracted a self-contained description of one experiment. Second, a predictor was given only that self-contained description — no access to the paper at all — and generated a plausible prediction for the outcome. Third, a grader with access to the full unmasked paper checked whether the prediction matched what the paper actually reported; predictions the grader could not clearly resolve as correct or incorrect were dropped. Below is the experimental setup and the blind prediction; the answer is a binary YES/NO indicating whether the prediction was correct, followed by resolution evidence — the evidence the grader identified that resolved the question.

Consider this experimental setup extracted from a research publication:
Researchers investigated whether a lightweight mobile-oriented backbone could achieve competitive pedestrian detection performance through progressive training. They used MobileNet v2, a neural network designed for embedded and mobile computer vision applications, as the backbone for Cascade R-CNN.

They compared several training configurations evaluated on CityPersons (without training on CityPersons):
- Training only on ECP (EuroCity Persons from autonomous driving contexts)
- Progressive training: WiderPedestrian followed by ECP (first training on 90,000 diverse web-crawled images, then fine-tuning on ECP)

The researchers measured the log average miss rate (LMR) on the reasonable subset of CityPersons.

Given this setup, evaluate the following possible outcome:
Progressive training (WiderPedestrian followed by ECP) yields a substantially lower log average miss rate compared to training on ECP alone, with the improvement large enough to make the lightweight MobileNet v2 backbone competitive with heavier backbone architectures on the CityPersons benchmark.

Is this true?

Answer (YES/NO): YES